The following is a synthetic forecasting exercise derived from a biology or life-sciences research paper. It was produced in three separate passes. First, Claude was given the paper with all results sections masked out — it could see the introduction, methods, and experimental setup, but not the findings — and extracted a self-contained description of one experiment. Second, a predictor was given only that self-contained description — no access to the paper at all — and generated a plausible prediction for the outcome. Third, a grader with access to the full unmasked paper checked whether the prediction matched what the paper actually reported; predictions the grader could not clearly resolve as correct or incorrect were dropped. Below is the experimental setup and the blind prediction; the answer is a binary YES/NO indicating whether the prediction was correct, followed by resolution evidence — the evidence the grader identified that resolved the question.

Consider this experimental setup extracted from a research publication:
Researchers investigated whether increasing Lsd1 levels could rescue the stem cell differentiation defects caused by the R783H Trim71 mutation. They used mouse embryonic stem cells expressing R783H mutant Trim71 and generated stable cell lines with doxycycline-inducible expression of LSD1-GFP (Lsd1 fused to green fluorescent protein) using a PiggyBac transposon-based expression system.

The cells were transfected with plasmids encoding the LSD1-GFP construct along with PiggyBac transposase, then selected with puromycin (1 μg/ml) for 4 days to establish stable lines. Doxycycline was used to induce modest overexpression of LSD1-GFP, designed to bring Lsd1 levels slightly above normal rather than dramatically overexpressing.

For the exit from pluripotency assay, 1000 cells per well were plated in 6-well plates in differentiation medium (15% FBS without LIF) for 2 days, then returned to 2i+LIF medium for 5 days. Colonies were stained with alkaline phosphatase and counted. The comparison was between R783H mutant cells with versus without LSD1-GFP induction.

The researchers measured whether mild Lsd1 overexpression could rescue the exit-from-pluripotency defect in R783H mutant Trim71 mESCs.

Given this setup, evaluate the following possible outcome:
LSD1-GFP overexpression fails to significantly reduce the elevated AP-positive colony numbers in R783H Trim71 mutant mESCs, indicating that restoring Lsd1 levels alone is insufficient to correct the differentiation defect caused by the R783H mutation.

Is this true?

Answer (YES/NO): NO